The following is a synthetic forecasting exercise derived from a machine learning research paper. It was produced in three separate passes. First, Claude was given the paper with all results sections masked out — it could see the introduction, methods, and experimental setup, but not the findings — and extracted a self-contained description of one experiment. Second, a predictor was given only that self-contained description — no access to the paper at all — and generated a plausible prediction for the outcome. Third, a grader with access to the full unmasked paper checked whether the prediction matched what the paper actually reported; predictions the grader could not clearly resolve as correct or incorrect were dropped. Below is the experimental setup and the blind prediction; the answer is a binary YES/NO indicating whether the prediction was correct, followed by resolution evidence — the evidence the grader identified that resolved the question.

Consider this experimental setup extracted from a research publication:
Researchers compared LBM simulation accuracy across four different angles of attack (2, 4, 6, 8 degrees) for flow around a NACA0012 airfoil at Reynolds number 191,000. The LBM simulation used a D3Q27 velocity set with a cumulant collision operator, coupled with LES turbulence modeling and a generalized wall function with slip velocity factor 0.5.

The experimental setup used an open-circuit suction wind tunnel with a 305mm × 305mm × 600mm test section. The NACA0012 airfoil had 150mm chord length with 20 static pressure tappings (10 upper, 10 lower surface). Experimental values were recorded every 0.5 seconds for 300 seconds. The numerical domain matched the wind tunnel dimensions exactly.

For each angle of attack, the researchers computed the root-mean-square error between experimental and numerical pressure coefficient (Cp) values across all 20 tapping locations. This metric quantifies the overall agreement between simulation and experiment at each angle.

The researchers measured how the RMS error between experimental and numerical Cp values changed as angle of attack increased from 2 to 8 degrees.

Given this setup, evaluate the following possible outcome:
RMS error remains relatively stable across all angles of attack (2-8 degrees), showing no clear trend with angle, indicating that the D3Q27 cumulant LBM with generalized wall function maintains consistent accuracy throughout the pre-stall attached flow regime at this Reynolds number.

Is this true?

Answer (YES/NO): NO